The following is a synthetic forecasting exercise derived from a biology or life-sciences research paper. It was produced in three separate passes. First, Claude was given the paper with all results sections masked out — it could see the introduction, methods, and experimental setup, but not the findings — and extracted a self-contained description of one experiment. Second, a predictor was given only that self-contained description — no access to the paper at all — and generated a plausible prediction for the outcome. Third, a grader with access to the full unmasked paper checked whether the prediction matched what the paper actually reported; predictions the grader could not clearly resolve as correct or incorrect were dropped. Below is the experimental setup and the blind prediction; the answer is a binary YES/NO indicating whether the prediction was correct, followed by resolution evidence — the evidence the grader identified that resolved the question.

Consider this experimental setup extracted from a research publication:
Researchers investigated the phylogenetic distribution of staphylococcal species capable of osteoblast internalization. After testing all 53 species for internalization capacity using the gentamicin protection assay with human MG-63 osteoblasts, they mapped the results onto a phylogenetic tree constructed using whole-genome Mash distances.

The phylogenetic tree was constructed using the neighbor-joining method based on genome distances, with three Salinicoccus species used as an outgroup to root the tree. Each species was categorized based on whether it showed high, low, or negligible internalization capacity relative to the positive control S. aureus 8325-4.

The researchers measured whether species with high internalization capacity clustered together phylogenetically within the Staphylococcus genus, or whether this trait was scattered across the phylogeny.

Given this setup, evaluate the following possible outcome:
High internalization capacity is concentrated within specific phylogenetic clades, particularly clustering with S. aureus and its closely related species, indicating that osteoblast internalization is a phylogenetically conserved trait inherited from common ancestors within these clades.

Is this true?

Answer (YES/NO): NO